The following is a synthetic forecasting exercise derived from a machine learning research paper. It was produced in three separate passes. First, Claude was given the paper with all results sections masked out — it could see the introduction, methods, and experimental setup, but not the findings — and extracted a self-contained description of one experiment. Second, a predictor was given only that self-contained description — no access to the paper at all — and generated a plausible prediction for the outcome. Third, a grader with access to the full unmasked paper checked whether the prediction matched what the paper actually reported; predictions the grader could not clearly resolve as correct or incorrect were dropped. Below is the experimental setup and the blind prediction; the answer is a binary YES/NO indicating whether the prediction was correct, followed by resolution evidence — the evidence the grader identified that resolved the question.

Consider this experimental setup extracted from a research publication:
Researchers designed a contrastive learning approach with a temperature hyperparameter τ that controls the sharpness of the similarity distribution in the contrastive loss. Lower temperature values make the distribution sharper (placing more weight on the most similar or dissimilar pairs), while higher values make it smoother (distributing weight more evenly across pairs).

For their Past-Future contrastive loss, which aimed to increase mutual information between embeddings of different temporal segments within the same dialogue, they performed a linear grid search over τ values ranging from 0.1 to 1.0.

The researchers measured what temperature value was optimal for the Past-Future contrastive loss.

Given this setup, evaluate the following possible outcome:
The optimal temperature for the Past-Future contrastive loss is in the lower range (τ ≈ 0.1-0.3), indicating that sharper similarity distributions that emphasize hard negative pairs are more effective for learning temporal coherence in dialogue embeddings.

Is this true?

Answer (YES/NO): YES